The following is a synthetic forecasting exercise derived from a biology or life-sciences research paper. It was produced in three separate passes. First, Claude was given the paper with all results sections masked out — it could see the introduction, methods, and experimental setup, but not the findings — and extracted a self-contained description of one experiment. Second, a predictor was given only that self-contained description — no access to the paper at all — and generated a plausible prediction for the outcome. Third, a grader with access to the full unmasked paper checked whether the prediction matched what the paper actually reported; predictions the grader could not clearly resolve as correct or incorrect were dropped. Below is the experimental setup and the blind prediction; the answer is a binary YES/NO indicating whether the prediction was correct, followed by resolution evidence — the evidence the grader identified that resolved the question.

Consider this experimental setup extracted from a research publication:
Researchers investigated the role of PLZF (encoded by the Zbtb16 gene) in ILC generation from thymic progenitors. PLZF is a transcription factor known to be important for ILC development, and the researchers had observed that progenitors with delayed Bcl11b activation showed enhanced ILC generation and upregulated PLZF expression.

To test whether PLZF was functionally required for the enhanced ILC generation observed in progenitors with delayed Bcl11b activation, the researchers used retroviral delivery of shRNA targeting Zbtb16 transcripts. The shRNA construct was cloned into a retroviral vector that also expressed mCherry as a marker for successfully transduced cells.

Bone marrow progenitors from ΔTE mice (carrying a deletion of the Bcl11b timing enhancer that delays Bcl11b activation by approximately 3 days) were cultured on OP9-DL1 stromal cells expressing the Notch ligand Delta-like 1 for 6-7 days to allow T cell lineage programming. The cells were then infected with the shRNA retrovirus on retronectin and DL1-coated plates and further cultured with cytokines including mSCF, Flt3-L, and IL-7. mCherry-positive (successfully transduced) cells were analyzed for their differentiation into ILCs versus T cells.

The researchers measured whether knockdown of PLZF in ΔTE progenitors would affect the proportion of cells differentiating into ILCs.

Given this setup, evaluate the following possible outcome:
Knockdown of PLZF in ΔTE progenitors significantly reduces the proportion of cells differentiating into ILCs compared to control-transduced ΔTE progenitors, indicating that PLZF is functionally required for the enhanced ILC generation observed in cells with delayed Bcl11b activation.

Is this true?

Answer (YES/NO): YES